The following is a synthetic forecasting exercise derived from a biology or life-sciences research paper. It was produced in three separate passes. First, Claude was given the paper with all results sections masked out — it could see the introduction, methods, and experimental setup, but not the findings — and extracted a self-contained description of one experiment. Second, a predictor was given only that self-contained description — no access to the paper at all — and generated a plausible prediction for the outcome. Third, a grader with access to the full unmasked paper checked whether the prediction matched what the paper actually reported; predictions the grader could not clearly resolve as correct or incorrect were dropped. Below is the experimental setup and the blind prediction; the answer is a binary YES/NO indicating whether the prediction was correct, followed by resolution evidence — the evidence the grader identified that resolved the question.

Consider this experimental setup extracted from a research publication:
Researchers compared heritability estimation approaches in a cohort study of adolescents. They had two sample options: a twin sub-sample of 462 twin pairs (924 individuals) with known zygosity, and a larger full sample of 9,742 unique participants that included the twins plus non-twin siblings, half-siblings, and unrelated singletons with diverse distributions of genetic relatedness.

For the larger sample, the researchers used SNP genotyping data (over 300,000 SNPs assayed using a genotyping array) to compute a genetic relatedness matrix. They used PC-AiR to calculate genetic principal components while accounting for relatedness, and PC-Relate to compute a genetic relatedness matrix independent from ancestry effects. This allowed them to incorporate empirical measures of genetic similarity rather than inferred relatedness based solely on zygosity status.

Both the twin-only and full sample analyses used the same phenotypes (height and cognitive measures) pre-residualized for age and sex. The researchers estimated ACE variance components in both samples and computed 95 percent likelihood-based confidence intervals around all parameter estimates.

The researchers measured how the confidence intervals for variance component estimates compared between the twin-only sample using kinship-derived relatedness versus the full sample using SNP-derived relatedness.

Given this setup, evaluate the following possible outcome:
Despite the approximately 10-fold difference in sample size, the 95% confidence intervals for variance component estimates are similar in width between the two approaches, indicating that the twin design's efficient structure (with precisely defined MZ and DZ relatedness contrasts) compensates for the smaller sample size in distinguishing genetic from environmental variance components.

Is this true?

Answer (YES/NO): NO